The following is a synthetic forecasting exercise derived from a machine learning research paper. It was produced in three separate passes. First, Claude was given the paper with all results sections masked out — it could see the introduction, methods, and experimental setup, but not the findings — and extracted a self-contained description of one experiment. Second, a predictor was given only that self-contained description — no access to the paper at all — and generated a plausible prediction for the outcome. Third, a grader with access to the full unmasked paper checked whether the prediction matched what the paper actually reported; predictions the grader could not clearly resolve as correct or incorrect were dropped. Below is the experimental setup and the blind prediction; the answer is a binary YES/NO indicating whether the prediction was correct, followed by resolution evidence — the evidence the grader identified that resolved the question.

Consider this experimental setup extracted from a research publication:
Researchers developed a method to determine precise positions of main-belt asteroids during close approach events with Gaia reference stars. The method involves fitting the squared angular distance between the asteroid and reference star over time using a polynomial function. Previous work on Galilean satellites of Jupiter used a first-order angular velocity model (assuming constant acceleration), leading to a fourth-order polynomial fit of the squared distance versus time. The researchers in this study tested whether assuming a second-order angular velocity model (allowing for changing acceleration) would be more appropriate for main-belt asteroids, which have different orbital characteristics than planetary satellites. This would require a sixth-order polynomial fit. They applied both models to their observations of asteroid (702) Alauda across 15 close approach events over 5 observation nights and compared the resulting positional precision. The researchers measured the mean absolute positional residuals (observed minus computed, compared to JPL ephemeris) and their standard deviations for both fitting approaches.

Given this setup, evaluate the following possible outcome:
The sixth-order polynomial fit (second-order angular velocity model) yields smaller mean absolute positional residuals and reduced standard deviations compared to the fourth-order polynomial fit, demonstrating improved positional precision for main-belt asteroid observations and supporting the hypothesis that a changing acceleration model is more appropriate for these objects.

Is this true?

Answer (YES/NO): NO